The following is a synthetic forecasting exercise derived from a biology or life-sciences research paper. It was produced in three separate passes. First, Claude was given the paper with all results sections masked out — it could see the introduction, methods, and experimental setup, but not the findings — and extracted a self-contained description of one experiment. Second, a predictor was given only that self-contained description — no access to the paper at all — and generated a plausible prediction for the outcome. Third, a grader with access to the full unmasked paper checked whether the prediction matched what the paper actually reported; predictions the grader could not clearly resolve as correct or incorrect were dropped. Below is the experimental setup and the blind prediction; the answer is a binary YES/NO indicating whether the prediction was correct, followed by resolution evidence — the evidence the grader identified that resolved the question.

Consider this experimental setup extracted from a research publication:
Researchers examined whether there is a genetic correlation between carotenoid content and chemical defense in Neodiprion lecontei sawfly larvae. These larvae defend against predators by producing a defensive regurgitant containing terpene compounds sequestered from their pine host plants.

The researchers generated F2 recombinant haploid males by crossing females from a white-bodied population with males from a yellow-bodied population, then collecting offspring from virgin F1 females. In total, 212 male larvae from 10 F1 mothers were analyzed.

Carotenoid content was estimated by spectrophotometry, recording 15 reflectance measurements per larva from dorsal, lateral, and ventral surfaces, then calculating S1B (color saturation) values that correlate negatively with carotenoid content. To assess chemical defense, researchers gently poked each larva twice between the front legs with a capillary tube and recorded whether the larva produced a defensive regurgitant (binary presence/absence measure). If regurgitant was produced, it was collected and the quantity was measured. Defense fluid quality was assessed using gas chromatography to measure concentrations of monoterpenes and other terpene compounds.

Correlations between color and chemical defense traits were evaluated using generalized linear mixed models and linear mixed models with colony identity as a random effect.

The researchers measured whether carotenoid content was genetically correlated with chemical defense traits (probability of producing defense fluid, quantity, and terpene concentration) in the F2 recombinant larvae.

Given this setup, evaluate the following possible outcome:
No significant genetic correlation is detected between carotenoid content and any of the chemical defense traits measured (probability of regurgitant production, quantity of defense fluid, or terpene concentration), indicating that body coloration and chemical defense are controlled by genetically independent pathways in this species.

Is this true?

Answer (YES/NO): YES